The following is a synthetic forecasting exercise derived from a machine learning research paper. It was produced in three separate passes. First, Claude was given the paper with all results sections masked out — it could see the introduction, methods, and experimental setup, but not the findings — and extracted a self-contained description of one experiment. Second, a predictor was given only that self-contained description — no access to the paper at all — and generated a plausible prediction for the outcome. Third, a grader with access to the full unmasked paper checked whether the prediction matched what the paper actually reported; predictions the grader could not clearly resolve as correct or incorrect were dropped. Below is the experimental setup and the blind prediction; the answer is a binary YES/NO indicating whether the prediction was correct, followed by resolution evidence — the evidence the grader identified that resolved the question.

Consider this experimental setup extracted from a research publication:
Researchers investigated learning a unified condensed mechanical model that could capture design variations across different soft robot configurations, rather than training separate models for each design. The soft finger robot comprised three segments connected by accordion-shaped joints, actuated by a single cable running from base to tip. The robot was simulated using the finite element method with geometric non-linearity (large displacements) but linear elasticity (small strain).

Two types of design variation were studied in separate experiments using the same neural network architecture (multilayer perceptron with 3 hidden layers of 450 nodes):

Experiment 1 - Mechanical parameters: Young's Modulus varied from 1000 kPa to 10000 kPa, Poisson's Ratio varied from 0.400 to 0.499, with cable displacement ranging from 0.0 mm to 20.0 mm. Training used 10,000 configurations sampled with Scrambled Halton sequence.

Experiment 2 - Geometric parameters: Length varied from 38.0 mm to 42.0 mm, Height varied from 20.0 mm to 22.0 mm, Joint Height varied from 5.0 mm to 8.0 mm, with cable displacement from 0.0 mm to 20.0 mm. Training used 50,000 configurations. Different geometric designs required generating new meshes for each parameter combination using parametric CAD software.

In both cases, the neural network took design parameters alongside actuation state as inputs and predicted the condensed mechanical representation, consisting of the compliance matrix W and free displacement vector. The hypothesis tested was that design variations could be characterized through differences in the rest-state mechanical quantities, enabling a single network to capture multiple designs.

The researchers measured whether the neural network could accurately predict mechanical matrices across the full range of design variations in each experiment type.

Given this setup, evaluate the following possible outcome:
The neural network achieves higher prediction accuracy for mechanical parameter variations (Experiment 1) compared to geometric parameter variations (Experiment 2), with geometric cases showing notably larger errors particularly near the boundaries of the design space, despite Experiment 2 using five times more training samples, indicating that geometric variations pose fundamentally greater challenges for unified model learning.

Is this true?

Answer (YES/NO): NO